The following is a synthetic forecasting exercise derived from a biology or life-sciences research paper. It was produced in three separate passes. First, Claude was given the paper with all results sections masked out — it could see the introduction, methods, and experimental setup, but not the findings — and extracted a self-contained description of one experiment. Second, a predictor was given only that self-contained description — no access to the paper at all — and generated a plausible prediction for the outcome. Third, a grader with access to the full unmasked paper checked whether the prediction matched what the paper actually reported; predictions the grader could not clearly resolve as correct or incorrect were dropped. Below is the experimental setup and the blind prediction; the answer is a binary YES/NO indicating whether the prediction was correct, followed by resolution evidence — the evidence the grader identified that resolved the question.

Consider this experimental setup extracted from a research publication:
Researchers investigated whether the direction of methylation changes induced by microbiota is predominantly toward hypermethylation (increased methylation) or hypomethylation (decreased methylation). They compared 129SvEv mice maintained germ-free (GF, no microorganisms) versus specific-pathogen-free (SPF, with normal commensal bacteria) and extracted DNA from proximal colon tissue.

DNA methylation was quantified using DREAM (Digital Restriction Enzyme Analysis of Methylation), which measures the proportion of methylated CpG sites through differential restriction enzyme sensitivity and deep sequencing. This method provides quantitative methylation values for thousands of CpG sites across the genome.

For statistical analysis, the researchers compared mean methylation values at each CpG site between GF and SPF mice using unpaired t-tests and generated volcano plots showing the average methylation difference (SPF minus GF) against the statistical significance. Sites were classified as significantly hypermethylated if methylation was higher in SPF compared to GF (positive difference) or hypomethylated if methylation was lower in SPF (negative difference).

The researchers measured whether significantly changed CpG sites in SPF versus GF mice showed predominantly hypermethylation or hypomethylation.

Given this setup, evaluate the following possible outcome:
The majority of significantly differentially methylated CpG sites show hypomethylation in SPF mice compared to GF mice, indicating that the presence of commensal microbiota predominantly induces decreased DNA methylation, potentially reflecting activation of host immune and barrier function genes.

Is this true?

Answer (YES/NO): YES